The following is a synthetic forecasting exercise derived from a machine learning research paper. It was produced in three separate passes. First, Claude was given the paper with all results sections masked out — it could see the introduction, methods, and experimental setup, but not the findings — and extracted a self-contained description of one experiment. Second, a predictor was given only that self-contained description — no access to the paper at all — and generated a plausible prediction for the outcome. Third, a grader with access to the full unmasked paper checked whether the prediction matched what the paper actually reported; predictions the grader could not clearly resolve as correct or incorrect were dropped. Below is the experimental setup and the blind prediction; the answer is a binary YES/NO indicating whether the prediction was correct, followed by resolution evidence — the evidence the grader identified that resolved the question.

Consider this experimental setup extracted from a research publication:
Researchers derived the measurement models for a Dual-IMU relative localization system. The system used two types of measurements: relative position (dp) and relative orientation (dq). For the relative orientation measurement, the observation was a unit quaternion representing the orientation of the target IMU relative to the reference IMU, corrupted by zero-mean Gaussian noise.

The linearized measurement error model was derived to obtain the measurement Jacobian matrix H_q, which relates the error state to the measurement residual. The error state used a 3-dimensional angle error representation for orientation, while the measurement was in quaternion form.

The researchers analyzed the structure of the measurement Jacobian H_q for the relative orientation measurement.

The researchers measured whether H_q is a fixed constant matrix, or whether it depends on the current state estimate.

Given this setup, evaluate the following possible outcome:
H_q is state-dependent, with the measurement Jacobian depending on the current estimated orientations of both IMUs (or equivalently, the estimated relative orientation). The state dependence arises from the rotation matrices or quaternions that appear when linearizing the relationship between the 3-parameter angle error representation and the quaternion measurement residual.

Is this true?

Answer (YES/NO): YES